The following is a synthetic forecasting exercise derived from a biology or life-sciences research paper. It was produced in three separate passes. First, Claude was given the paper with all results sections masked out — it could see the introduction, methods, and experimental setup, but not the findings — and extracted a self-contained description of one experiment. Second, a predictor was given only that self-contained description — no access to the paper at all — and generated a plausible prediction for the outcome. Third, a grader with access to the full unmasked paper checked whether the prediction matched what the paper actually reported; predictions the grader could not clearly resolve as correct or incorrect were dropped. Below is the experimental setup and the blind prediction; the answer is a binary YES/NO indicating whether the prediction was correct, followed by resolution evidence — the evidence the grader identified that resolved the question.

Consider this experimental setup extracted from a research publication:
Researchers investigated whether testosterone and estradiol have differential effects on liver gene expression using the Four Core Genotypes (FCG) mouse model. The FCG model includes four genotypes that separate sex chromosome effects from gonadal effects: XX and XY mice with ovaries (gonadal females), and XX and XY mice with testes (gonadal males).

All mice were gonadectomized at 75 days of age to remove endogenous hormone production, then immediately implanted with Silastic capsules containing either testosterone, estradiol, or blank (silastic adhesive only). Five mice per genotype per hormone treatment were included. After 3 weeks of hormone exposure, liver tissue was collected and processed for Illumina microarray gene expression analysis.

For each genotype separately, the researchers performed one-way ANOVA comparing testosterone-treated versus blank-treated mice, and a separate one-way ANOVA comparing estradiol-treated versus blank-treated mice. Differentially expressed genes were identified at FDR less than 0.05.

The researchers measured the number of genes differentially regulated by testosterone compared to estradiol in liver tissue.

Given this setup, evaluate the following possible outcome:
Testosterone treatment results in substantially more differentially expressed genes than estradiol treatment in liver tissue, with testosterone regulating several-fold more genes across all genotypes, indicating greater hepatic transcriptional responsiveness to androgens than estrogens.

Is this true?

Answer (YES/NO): YES